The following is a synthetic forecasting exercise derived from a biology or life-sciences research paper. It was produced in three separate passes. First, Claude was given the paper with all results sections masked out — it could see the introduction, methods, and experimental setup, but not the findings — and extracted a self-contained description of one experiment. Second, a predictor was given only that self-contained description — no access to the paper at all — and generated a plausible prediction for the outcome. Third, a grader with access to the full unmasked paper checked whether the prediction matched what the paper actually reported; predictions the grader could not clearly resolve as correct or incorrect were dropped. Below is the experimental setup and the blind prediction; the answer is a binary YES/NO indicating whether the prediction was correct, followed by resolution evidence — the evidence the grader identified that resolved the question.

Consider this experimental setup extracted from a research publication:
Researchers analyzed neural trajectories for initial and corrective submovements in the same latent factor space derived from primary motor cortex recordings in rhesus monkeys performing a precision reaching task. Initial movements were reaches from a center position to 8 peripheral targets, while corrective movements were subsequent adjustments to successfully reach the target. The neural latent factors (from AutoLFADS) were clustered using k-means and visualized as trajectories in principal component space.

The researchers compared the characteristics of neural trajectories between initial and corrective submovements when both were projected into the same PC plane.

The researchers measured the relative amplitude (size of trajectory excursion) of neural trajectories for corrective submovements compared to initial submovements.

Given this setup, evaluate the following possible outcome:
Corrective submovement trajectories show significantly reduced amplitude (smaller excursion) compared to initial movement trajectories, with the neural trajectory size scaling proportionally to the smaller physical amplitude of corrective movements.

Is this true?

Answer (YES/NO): NO